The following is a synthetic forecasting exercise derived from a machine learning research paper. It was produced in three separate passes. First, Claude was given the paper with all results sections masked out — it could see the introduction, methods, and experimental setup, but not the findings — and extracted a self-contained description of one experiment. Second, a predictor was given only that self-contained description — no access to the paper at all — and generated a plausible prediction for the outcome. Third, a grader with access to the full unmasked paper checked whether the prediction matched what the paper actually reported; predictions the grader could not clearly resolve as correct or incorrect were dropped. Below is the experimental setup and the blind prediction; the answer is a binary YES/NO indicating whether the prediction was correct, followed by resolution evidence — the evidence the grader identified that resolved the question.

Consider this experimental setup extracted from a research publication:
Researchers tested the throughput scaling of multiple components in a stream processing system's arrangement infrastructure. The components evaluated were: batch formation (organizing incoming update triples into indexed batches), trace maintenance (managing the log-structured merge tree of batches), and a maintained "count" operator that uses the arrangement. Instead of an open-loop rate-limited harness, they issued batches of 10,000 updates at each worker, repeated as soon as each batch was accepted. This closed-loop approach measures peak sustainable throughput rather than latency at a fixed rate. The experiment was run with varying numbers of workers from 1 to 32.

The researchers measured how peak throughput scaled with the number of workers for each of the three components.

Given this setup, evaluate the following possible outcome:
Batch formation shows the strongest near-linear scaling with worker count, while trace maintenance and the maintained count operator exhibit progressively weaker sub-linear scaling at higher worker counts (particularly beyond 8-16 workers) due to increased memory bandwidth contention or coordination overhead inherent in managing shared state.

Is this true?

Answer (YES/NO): NO